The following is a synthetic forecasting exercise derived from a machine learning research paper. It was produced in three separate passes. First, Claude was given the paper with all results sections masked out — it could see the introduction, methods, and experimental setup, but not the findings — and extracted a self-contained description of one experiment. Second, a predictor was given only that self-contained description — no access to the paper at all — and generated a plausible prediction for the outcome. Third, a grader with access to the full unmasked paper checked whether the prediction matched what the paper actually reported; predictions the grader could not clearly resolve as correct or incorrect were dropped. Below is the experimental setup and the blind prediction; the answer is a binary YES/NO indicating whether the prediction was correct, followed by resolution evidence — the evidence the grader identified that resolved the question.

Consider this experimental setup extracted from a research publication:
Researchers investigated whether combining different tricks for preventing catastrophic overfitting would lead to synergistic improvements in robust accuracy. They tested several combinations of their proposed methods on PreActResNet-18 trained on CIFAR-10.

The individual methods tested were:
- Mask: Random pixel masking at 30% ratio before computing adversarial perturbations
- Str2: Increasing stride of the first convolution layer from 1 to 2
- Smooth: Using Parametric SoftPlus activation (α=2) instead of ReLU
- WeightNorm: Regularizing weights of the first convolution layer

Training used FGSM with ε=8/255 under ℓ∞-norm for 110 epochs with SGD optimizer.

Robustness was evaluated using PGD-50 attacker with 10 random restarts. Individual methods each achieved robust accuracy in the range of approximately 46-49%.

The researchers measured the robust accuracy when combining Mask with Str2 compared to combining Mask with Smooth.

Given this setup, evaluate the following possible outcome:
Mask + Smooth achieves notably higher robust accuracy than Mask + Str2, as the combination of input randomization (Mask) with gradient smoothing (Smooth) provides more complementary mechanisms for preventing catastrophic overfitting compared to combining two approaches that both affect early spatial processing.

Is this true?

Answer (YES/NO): YES